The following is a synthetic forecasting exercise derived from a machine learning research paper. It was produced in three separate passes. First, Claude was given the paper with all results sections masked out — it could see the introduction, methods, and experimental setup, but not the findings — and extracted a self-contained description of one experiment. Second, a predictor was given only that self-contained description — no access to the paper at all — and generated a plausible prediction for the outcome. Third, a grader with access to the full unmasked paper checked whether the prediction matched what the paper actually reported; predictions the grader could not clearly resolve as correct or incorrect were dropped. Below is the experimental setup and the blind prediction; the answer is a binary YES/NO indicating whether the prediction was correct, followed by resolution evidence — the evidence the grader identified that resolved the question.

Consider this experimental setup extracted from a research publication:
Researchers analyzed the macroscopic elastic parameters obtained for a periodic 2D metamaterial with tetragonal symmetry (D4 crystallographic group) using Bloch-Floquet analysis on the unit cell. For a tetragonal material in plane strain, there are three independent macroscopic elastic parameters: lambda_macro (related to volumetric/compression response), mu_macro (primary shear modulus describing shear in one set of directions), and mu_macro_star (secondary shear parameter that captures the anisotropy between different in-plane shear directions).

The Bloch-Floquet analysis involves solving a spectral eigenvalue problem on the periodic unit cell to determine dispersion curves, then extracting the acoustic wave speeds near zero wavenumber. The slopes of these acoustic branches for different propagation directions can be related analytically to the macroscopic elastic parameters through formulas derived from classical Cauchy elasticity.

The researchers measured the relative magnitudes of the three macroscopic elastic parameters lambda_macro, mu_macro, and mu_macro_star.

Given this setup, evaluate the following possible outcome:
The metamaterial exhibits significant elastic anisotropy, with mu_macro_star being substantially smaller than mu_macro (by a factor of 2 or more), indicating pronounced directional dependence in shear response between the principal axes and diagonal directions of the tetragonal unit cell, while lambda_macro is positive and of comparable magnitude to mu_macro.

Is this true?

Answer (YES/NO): YES